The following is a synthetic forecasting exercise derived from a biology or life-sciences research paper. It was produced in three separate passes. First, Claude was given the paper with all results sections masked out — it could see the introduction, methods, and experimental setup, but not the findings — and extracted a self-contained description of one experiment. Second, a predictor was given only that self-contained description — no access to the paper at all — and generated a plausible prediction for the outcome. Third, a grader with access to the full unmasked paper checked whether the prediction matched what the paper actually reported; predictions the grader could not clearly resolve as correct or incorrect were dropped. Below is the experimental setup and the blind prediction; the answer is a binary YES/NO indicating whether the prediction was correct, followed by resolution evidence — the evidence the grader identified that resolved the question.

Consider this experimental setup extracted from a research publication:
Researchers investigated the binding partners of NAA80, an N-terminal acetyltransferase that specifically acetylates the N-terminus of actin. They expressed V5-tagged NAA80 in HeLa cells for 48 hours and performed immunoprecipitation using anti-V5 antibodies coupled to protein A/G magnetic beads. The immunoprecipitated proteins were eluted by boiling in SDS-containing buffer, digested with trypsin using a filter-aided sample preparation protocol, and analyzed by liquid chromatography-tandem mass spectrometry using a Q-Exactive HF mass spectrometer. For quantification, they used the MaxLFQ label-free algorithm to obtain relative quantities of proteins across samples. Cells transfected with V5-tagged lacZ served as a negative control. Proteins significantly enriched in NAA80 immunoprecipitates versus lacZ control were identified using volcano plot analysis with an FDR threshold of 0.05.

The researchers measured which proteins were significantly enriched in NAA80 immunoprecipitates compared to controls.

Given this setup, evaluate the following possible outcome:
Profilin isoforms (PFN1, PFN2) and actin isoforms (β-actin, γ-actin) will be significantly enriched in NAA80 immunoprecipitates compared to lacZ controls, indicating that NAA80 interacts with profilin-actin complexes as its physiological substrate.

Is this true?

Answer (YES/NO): NO